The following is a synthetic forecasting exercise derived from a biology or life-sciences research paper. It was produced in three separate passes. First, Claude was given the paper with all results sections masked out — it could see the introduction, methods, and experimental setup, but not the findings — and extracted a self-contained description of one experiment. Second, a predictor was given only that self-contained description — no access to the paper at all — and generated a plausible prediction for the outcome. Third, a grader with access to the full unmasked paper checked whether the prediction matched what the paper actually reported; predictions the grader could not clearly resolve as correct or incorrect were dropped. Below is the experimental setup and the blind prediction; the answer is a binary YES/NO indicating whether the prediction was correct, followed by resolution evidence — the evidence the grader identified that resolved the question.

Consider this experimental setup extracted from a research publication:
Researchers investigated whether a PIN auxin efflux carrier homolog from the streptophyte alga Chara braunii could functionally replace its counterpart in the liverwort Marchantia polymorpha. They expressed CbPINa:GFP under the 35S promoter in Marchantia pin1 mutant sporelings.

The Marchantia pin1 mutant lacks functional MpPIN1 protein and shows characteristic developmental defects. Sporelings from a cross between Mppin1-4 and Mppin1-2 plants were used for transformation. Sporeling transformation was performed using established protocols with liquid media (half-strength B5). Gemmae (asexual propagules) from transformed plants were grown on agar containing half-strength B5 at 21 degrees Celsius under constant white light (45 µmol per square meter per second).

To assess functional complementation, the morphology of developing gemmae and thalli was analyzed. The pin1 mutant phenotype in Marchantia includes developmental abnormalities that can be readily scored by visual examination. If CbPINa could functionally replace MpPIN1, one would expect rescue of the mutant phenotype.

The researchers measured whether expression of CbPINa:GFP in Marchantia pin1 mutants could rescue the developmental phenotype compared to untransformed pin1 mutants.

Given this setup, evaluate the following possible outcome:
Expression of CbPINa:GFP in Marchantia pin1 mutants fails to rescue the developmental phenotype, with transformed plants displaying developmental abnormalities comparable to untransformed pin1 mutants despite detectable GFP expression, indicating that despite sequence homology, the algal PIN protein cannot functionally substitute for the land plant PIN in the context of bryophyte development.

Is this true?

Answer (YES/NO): YES